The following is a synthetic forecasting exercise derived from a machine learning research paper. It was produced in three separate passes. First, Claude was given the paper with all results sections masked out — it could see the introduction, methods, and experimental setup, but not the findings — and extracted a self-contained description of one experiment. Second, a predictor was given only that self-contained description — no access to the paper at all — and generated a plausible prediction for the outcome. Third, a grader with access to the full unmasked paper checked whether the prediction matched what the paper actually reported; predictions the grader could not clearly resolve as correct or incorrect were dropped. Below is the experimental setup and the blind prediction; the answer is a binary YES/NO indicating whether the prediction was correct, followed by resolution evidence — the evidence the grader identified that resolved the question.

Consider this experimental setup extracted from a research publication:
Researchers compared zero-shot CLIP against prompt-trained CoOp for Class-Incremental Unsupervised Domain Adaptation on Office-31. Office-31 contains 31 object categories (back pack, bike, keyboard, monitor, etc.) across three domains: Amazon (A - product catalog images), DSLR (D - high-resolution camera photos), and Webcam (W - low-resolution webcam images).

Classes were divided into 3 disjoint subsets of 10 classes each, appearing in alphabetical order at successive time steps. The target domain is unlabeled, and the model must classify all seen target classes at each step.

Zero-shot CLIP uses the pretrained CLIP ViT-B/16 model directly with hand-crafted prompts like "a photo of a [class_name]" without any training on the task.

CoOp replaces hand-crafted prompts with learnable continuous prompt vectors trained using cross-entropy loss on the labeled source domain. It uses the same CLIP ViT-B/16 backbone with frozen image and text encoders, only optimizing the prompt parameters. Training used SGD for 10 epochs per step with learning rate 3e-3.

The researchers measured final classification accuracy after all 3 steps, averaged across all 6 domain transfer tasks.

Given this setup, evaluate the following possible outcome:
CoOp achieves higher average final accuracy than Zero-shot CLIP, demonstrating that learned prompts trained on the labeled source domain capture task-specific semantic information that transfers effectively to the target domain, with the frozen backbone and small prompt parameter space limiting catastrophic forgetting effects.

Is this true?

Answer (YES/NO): YES